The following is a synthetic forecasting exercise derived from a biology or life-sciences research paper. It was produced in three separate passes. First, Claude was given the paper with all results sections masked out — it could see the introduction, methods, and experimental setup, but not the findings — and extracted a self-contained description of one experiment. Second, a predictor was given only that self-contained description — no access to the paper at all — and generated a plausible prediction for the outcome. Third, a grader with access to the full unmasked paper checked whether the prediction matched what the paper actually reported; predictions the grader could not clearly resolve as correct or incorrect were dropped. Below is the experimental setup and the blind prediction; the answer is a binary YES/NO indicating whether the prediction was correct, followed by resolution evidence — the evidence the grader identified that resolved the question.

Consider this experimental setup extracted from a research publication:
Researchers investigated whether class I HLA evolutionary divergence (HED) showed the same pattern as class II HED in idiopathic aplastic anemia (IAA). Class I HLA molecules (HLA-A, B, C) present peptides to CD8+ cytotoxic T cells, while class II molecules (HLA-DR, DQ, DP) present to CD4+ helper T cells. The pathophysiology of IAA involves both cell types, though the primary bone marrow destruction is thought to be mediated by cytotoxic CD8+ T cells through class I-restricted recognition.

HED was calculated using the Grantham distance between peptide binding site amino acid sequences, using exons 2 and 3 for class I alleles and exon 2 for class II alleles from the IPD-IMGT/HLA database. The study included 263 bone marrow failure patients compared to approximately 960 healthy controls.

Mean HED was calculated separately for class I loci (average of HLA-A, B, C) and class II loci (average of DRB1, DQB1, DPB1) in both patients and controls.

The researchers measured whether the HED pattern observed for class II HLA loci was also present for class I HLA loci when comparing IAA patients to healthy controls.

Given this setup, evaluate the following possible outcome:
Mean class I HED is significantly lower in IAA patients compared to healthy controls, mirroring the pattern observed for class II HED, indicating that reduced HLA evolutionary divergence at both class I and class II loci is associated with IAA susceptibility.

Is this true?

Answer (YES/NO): NO